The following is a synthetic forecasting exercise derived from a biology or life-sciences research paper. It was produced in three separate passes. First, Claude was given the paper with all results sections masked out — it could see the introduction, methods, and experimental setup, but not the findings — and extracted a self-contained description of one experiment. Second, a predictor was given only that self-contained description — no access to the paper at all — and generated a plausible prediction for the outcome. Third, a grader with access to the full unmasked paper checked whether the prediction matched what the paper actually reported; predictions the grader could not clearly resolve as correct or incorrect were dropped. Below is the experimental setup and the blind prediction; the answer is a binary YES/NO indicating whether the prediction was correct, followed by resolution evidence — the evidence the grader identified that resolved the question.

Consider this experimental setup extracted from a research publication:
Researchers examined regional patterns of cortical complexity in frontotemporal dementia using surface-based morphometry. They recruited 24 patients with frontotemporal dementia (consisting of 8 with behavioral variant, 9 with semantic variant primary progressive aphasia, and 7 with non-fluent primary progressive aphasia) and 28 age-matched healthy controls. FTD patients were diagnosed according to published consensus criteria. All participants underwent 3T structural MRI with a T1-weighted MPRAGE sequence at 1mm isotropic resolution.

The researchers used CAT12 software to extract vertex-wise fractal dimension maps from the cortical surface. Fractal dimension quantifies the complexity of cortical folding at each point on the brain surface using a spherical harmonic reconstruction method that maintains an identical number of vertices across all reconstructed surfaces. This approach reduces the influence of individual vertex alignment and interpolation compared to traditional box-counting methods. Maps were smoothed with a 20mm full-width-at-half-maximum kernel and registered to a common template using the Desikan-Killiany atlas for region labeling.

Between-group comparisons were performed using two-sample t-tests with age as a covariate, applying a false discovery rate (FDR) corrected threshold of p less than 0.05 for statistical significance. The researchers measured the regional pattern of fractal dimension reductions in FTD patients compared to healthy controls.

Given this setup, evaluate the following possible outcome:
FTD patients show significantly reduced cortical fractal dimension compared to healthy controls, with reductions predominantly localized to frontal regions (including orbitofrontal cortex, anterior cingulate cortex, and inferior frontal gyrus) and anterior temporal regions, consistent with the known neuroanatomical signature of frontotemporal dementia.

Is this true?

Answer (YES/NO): NO